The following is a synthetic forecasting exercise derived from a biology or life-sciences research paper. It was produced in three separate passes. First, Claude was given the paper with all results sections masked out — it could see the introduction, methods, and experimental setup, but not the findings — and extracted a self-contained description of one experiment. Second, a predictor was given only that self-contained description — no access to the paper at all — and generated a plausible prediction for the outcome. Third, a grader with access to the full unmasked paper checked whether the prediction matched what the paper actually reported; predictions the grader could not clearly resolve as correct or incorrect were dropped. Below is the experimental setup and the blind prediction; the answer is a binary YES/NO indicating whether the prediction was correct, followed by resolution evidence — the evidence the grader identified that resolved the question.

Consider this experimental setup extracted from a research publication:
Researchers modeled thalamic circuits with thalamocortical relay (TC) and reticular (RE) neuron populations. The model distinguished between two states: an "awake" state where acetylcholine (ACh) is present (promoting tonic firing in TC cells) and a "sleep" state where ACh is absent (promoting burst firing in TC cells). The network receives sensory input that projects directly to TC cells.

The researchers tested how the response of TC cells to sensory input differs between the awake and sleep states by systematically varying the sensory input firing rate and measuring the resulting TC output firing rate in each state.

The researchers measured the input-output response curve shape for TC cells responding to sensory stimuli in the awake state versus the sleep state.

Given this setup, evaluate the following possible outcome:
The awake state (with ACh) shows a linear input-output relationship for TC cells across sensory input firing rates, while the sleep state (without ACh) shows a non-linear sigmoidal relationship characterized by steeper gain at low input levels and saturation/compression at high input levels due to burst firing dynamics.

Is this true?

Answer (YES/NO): NO